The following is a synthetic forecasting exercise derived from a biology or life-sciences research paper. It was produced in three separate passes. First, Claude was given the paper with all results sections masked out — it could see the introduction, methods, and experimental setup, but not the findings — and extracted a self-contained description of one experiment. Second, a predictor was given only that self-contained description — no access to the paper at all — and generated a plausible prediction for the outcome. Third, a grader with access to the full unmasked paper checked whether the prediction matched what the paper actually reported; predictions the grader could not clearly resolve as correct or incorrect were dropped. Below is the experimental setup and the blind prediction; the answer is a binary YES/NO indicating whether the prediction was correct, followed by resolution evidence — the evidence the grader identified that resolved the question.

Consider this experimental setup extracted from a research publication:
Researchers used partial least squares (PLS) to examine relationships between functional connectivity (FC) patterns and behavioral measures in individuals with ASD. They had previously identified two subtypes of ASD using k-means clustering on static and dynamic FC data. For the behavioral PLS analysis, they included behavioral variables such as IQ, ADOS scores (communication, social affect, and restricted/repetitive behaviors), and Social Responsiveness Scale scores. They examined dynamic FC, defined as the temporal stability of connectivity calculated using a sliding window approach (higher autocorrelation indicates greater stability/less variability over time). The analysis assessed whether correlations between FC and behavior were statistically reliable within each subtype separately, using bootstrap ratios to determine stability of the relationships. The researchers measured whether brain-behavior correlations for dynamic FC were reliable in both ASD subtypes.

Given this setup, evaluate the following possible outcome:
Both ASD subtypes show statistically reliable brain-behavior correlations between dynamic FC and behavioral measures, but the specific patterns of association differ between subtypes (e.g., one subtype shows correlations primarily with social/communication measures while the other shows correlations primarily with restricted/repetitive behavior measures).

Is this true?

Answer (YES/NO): NO